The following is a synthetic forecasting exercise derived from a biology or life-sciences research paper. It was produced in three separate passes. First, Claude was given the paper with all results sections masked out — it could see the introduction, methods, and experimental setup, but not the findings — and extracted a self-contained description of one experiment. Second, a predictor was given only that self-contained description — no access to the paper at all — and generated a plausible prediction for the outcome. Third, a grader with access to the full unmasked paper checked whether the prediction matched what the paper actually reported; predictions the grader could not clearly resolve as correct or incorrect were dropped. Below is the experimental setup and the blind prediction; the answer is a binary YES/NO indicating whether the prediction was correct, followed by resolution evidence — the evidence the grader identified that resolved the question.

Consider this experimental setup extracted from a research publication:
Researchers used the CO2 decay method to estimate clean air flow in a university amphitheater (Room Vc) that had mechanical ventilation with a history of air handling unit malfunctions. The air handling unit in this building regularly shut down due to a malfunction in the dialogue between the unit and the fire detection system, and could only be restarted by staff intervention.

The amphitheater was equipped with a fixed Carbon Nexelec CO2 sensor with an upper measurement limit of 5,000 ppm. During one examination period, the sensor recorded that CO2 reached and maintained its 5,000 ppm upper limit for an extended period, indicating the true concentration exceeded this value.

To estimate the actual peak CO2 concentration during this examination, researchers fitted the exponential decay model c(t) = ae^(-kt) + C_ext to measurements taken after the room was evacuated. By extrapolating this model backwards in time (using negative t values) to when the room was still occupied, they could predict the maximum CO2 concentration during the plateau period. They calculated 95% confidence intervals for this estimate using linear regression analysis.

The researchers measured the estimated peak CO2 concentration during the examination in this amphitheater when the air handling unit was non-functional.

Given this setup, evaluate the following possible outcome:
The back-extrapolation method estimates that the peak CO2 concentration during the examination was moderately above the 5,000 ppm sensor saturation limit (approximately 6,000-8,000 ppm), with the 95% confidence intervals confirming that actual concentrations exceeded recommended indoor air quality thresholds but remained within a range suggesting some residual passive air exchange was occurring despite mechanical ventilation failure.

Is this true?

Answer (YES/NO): NO